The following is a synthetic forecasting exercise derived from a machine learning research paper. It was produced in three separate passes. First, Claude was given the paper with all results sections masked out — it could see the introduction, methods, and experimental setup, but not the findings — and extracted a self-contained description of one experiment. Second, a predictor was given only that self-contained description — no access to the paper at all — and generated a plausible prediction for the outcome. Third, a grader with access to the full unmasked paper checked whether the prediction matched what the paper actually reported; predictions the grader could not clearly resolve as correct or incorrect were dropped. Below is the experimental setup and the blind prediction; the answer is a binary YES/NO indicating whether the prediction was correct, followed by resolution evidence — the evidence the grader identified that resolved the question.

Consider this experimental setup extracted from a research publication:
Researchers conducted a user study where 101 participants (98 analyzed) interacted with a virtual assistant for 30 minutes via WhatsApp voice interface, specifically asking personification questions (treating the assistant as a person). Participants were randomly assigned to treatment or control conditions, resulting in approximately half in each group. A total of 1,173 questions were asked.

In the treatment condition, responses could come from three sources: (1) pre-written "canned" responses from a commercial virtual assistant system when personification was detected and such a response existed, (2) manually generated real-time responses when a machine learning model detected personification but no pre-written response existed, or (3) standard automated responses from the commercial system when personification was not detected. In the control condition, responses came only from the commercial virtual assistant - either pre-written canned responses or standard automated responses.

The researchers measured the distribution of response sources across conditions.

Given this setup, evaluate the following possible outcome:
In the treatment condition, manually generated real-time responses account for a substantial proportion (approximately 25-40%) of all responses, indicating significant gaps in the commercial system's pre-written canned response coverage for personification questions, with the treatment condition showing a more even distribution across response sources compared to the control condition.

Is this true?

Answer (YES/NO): NO